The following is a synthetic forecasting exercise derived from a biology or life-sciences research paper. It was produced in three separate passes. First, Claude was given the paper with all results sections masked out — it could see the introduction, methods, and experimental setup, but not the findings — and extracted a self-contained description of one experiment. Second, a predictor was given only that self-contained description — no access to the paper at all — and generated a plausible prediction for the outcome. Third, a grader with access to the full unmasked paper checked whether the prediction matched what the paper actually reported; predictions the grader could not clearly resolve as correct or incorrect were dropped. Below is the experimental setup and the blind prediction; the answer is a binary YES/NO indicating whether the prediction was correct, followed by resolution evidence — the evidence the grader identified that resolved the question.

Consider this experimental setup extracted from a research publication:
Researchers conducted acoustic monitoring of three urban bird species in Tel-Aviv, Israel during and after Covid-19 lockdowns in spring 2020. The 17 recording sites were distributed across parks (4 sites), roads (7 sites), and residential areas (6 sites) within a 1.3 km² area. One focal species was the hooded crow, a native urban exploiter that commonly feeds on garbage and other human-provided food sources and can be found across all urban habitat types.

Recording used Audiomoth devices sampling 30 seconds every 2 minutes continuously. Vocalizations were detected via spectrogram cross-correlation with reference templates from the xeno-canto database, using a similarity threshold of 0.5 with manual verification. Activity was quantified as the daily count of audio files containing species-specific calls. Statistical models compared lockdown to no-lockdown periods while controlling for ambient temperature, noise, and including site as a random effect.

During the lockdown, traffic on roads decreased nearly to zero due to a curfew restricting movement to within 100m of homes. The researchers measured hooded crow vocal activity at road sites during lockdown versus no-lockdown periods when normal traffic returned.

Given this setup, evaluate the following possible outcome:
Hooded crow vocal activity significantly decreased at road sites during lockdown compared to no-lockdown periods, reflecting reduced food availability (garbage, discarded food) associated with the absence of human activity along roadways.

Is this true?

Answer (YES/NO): NO